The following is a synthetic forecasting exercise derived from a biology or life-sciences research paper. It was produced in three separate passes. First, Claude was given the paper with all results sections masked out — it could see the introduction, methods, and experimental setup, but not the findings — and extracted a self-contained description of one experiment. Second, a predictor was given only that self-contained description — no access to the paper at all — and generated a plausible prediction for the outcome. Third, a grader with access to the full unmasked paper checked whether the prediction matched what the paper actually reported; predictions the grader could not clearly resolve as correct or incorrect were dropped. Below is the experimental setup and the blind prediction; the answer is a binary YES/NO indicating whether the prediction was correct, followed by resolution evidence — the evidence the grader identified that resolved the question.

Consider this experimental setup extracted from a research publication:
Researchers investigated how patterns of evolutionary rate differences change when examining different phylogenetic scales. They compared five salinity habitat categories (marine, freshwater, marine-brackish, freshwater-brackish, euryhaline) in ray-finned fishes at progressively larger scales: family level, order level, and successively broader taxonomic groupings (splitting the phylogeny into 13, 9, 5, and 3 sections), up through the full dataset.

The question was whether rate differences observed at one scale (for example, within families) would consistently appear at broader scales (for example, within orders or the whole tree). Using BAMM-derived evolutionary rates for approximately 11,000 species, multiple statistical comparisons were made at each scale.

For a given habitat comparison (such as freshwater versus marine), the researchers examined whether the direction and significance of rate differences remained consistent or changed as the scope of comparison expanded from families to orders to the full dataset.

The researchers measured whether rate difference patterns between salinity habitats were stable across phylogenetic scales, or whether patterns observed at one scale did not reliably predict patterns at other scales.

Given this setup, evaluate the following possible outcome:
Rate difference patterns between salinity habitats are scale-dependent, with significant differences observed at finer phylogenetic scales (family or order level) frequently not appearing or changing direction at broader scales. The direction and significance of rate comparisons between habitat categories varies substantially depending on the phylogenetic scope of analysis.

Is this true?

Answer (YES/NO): YES